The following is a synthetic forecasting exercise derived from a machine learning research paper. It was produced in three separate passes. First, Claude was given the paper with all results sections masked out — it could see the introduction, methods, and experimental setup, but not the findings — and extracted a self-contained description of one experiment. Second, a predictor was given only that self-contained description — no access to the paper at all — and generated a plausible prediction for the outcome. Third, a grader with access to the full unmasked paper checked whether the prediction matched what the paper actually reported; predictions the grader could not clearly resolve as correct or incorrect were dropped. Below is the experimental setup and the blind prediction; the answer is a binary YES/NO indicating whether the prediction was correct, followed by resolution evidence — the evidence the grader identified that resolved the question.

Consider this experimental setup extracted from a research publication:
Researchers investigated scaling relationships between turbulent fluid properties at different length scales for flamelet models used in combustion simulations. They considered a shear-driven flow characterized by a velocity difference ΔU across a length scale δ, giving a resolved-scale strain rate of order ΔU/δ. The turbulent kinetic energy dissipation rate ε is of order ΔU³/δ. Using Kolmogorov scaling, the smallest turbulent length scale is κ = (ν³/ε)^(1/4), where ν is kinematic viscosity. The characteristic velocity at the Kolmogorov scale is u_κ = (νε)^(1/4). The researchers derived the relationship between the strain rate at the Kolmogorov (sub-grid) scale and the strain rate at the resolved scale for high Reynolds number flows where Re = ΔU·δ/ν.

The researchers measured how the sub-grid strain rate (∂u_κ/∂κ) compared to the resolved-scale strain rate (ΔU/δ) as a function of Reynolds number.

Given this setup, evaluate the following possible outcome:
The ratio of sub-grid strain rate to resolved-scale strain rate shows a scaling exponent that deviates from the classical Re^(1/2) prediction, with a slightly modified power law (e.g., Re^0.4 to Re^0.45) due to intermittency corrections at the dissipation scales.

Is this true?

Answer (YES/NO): NO